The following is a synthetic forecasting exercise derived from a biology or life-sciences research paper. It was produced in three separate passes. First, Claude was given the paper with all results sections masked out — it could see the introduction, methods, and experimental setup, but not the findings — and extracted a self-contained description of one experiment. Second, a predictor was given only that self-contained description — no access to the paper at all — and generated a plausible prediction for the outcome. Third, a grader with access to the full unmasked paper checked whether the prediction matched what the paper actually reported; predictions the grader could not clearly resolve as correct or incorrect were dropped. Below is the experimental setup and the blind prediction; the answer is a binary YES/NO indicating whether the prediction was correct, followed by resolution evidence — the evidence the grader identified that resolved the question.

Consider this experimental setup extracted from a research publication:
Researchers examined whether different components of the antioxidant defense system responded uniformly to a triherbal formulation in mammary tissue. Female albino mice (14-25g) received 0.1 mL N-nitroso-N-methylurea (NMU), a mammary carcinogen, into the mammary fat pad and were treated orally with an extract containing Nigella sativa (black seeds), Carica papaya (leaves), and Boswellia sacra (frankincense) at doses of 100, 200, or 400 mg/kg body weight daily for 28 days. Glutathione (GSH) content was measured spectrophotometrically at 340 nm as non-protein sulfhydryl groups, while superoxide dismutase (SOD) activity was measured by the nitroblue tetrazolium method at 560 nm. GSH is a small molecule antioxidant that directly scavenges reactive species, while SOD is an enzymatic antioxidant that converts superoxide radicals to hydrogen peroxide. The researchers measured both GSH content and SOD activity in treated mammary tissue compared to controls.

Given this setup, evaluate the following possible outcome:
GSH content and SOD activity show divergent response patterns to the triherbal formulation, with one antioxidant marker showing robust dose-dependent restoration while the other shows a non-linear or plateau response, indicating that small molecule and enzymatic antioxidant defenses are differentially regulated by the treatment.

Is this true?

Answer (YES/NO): NO